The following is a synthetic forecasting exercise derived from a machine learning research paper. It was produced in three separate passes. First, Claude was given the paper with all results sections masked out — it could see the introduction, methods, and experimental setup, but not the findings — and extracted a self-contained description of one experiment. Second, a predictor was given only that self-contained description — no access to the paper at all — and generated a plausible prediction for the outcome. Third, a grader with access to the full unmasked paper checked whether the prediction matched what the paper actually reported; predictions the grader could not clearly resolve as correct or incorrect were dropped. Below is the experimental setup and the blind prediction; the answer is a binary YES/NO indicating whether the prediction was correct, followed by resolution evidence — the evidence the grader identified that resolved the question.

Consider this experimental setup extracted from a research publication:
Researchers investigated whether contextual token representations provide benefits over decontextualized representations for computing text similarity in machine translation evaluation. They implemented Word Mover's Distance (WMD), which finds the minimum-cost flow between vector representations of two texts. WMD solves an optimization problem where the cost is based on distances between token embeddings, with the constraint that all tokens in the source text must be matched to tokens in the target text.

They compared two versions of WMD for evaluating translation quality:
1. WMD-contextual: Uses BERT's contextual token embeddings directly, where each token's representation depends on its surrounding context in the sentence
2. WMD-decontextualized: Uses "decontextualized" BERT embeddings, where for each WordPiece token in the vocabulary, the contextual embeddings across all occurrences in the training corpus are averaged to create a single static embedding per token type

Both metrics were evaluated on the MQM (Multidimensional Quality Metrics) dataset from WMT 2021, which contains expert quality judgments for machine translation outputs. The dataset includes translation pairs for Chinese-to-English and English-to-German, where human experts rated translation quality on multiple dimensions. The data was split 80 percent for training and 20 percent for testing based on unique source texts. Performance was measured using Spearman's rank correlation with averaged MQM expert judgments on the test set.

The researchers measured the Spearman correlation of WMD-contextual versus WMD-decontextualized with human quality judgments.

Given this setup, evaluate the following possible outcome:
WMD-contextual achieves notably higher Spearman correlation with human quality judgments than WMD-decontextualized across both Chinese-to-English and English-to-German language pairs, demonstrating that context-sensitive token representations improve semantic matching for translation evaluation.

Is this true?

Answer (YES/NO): NO